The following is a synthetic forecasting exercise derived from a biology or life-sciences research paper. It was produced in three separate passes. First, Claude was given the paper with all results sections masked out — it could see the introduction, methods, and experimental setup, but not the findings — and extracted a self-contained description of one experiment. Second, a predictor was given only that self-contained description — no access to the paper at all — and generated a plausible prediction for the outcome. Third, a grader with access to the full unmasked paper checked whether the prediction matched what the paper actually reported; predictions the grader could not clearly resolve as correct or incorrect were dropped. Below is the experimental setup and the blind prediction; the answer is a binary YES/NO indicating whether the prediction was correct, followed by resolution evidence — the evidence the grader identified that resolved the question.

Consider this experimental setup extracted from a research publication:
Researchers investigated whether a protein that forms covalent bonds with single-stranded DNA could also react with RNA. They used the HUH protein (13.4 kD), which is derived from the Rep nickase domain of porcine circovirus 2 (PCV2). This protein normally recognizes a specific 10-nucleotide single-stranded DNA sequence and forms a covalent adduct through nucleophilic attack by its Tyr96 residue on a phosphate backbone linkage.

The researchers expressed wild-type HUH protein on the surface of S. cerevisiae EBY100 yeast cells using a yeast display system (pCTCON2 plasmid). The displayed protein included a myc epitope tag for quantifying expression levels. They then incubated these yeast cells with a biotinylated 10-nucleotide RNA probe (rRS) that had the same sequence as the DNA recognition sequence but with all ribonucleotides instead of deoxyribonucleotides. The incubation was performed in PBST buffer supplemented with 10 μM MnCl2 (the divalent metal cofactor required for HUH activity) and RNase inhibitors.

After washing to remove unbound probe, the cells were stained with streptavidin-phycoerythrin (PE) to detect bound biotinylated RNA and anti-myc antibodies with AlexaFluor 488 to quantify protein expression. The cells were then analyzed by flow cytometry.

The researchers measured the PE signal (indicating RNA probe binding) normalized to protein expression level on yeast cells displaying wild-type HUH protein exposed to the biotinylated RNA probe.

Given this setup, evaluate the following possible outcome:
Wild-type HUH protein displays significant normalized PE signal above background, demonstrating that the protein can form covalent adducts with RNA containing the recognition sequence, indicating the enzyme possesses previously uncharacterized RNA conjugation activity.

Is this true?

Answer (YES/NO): NO